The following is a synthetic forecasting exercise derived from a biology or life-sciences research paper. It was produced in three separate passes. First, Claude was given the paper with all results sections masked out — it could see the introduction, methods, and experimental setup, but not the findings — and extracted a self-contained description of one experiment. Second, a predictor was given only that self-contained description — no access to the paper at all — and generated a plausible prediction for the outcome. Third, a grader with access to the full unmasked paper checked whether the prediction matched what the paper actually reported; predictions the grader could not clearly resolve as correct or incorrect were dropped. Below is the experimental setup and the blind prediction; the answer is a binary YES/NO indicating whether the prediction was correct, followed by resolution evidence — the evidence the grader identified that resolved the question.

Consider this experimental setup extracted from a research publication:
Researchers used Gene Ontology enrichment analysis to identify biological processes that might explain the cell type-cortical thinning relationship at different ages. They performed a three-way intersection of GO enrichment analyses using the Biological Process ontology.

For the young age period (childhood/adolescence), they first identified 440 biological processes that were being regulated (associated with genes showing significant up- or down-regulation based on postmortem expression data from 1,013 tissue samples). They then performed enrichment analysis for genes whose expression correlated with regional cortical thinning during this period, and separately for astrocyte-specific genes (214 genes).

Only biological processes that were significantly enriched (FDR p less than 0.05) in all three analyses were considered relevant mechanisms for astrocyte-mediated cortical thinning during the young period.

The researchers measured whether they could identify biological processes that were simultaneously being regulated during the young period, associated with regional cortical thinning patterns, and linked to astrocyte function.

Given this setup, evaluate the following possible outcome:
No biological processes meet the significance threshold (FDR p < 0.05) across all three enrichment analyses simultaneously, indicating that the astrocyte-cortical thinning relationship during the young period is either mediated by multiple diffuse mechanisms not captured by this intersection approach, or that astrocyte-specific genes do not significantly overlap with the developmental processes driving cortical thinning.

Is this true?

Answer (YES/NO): NO